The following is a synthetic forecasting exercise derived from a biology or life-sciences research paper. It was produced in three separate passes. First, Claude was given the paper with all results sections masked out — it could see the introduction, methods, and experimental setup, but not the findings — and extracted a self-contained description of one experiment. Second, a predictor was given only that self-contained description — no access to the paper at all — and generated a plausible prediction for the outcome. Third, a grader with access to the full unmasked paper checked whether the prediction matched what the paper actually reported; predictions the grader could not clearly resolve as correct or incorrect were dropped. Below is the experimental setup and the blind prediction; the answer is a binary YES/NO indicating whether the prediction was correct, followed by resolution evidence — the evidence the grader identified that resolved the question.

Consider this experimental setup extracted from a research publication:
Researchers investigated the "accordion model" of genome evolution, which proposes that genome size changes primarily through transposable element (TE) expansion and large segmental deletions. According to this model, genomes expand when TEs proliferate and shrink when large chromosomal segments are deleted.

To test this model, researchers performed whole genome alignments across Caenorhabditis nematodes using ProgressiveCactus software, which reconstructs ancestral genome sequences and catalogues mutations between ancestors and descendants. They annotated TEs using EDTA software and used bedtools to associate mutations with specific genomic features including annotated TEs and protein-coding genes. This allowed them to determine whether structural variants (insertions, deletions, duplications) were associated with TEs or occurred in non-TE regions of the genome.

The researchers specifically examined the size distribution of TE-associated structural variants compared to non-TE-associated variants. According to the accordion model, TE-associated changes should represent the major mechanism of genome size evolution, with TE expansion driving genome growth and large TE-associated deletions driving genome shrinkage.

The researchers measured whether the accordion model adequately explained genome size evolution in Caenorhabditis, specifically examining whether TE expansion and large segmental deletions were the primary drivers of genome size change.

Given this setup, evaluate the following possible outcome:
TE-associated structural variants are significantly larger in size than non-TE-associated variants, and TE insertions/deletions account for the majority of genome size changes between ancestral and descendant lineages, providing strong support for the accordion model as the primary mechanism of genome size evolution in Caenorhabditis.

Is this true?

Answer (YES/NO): NO